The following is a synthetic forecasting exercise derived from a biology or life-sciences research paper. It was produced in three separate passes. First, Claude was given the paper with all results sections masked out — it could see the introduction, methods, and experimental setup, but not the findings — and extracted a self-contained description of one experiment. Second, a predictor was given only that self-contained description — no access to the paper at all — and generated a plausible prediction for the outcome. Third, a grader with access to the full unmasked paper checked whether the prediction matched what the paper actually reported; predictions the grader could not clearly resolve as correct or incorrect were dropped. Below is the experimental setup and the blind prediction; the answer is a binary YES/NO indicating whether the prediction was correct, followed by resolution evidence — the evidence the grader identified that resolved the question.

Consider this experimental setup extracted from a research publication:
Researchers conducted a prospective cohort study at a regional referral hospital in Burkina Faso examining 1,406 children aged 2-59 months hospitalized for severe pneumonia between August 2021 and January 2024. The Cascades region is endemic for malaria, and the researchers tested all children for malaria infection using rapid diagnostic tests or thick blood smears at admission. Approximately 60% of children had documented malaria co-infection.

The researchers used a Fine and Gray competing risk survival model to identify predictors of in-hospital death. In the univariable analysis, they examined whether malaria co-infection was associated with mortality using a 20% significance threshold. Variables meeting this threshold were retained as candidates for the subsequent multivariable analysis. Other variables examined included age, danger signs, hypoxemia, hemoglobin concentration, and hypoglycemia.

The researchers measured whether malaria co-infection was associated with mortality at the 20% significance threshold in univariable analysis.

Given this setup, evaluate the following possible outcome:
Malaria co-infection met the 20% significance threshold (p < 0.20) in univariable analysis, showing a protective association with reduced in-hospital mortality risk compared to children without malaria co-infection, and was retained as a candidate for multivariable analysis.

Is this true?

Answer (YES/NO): NO